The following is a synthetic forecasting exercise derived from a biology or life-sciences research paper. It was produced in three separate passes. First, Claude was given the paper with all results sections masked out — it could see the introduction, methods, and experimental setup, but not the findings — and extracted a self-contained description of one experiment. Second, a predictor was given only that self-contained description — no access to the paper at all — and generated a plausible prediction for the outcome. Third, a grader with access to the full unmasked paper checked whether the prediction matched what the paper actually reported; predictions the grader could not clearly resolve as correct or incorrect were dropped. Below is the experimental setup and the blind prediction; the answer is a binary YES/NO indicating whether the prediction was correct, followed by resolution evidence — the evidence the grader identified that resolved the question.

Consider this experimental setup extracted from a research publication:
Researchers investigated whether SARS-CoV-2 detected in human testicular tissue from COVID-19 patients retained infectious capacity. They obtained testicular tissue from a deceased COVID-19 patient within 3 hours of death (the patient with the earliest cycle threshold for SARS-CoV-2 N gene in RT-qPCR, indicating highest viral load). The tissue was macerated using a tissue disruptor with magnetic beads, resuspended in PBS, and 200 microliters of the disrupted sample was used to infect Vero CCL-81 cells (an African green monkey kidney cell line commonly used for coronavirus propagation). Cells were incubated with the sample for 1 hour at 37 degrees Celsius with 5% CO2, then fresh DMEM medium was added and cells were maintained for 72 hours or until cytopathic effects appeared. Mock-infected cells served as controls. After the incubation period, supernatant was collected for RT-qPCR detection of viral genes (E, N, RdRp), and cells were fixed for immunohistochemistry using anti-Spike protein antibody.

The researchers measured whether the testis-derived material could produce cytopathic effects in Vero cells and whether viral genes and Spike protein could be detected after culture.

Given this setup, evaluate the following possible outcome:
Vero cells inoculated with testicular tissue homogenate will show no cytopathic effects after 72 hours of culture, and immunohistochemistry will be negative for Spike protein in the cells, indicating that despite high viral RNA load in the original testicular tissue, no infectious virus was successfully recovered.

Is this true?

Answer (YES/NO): NO